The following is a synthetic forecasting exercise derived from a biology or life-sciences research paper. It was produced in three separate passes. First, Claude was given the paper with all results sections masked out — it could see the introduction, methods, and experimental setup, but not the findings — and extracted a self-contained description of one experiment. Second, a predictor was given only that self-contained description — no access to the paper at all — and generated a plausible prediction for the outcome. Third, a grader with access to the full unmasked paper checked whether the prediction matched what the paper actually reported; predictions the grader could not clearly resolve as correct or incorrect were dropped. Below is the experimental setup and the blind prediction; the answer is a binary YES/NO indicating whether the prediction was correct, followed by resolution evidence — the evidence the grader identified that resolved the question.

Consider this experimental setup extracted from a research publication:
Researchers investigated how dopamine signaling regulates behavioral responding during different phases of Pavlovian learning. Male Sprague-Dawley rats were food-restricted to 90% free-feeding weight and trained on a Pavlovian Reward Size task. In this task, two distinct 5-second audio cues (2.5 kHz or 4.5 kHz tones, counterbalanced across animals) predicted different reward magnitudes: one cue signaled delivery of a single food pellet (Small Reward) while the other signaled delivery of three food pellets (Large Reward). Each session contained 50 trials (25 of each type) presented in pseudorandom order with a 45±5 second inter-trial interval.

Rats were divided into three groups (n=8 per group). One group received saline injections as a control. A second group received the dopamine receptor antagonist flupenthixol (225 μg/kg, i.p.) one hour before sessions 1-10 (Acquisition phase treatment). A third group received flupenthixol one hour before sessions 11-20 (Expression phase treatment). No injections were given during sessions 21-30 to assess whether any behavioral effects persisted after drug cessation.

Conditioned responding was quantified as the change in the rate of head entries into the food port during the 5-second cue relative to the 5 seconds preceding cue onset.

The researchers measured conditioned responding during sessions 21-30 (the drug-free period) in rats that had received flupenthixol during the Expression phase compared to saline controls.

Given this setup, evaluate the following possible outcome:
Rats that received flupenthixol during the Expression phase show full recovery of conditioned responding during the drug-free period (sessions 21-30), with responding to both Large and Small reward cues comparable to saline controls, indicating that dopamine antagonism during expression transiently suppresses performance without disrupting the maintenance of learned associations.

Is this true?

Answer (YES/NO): YES